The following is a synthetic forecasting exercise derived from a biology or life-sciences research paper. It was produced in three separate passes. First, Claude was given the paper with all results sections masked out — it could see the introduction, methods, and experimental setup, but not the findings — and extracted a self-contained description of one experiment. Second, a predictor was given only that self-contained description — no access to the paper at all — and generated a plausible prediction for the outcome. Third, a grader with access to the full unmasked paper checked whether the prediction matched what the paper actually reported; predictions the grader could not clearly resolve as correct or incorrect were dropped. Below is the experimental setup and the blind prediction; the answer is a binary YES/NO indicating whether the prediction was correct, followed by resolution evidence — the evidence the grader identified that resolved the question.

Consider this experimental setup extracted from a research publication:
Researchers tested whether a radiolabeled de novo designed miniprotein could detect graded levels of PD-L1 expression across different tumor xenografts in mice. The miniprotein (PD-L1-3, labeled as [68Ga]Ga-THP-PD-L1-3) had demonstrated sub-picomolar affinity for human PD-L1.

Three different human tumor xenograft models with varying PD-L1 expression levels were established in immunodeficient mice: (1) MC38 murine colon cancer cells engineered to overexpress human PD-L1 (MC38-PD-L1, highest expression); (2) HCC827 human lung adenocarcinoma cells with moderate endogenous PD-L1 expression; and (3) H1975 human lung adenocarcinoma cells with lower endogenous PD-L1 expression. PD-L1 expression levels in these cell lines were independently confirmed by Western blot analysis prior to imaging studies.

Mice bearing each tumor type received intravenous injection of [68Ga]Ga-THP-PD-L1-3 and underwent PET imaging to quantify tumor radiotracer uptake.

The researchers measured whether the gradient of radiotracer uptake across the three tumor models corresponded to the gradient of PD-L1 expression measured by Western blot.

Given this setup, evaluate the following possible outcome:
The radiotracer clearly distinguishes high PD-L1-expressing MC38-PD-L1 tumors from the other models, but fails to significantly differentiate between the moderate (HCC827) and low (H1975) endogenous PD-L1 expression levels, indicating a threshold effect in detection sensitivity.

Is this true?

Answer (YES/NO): NO